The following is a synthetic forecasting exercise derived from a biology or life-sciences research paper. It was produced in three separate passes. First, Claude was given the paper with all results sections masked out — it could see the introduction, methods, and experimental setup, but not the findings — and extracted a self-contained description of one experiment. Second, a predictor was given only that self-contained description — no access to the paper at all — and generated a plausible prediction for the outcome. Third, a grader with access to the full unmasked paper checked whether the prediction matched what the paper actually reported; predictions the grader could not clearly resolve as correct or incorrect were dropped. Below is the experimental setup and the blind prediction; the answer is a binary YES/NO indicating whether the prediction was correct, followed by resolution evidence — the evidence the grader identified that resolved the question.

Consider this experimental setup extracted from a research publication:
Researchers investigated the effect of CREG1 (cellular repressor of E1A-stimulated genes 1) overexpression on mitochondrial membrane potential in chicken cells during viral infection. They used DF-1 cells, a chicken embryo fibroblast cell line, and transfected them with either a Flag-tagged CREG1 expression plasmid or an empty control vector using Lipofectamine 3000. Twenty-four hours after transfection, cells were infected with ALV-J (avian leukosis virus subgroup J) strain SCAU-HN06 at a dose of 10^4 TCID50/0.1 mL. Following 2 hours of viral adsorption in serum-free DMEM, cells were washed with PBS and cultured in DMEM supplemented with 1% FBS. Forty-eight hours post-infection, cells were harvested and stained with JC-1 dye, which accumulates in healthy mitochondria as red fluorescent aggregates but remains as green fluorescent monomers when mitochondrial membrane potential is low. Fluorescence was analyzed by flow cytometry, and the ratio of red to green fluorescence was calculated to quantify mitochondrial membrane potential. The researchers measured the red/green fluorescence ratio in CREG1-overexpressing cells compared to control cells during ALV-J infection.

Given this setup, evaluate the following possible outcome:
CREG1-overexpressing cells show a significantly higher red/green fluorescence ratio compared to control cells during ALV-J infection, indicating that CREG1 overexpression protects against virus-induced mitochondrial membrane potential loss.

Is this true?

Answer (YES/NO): NO